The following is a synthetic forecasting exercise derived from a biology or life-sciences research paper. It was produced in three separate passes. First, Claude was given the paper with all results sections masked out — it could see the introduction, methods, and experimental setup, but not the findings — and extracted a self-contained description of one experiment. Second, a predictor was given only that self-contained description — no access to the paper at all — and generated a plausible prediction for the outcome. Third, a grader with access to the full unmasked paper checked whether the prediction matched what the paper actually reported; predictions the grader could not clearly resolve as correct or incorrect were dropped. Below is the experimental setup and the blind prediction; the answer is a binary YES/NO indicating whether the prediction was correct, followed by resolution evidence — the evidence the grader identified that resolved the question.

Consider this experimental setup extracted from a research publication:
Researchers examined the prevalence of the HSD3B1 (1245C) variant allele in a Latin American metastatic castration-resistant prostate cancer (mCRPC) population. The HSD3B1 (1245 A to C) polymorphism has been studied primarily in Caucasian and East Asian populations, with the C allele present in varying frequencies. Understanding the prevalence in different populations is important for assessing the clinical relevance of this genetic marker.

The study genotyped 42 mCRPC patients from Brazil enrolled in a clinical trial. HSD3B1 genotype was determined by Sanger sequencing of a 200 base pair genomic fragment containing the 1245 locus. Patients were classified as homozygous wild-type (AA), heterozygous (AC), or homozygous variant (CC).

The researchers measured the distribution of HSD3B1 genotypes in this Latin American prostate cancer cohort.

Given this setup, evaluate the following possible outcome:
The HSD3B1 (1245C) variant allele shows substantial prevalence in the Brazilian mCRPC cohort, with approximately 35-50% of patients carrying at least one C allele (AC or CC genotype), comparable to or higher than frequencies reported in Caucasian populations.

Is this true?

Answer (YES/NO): YES